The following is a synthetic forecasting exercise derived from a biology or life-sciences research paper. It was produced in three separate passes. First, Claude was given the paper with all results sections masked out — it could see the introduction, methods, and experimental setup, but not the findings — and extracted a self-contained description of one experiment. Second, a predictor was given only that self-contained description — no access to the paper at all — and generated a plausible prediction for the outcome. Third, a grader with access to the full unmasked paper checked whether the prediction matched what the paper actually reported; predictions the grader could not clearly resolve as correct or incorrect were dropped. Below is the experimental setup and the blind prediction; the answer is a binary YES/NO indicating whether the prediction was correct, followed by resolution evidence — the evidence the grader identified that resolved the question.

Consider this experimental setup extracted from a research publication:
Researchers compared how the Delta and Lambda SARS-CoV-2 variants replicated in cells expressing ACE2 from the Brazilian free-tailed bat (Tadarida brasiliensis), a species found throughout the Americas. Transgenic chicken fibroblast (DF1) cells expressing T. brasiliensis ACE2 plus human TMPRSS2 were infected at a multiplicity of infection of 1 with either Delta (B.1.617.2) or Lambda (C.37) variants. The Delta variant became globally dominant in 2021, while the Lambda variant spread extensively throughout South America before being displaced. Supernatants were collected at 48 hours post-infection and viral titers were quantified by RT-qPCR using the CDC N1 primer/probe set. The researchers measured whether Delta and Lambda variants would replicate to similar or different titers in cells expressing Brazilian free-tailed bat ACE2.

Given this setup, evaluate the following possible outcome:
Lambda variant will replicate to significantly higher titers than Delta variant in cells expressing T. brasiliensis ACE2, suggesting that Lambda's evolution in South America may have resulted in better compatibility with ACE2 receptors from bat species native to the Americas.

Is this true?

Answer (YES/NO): NO